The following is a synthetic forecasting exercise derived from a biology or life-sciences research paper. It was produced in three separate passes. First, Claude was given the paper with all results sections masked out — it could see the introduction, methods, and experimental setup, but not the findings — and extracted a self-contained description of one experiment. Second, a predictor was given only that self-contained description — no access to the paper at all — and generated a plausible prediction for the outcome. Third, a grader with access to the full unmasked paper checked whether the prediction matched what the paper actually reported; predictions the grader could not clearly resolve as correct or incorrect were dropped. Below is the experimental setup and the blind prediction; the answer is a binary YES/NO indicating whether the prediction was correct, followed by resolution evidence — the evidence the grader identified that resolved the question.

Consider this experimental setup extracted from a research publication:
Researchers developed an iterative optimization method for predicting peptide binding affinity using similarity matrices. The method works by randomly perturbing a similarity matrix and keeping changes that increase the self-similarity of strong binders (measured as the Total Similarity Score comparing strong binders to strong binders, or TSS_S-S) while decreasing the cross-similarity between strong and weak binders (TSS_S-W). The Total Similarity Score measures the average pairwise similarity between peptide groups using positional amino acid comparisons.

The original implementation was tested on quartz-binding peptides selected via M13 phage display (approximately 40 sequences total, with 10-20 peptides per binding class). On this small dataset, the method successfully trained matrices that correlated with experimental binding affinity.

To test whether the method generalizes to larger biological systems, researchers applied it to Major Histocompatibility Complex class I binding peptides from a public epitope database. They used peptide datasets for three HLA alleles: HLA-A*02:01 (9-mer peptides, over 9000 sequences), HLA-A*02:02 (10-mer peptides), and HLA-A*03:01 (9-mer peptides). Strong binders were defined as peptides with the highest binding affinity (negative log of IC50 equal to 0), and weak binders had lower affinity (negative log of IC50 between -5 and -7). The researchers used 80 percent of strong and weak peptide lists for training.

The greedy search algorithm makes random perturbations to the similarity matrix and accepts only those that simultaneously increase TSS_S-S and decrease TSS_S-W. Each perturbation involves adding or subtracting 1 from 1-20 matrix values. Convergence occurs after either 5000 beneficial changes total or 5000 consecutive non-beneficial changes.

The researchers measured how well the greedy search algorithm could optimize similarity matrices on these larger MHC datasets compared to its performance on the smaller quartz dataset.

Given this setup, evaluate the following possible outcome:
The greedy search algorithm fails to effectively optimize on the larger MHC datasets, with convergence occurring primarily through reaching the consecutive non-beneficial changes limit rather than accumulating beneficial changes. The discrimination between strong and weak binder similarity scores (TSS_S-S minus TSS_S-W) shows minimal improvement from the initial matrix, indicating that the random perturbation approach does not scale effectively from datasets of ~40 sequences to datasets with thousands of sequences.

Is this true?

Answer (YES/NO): NO